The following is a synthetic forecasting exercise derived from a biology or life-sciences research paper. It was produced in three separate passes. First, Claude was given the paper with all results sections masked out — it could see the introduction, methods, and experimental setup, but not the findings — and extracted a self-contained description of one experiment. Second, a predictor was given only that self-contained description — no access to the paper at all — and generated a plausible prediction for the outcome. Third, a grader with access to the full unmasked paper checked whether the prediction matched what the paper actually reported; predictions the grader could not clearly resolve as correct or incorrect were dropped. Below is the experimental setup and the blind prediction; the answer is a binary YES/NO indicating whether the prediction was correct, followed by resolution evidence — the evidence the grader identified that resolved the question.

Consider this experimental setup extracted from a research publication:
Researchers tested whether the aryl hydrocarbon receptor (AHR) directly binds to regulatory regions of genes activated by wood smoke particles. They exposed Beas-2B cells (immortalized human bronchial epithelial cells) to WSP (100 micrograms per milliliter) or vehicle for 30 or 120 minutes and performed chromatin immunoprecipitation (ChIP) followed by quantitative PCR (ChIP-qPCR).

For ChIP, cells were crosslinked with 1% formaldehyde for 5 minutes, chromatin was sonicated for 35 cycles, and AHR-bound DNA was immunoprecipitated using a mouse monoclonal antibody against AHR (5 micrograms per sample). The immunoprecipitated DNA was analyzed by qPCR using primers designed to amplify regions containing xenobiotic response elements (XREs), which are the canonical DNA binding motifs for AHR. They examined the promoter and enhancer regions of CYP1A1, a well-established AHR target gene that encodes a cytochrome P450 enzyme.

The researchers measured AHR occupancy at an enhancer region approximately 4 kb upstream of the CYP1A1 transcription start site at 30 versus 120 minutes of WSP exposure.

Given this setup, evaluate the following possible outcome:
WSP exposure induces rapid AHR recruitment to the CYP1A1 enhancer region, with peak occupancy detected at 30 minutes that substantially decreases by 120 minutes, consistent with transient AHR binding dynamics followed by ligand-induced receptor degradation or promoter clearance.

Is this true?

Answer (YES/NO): YES